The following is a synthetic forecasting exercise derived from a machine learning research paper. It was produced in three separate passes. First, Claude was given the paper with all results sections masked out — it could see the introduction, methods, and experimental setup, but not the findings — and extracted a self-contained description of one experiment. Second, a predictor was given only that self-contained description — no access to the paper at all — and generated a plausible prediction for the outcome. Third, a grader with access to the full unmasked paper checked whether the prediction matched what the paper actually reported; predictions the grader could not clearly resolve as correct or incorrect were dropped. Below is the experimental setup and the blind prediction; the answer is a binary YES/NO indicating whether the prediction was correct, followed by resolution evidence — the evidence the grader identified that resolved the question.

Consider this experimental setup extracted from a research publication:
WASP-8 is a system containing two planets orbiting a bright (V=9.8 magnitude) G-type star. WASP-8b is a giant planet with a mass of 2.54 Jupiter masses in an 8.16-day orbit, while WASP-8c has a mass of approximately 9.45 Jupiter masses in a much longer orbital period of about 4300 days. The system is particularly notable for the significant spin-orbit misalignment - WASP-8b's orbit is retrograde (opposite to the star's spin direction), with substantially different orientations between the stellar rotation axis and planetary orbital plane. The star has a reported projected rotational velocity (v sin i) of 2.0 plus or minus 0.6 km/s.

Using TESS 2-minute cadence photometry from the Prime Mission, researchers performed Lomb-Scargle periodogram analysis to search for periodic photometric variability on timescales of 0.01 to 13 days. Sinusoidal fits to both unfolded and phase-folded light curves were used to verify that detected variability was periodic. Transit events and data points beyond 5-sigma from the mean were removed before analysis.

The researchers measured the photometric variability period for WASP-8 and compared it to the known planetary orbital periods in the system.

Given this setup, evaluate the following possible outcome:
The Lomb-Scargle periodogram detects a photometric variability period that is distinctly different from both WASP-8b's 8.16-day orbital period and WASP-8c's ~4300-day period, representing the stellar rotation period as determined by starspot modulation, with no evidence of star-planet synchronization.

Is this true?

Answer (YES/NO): NO